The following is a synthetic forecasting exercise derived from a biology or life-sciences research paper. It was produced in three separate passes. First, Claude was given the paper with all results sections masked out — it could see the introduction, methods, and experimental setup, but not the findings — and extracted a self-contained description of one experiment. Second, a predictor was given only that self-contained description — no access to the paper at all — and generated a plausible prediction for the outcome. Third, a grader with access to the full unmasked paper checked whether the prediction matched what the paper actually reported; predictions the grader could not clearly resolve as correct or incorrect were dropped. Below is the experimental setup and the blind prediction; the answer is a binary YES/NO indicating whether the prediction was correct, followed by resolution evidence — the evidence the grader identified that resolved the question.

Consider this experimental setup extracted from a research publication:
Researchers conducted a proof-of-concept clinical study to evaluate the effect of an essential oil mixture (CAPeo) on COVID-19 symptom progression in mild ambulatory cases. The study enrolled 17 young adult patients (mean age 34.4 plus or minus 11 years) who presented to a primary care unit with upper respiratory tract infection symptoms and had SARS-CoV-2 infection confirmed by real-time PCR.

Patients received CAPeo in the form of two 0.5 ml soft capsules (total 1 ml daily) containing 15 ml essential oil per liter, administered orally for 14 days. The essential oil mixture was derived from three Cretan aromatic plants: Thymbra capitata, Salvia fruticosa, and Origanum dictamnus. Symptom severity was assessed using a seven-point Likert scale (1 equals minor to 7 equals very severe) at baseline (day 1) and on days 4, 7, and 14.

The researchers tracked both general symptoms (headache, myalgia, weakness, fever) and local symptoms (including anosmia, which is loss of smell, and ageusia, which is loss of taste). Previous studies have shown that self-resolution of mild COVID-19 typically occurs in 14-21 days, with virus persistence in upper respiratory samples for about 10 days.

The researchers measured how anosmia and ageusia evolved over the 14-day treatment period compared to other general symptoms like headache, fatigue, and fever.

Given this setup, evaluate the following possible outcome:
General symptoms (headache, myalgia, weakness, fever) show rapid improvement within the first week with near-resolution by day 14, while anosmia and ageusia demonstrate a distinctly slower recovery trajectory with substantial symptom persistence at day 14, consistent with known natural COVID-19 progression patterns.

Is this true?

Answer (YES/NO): YES